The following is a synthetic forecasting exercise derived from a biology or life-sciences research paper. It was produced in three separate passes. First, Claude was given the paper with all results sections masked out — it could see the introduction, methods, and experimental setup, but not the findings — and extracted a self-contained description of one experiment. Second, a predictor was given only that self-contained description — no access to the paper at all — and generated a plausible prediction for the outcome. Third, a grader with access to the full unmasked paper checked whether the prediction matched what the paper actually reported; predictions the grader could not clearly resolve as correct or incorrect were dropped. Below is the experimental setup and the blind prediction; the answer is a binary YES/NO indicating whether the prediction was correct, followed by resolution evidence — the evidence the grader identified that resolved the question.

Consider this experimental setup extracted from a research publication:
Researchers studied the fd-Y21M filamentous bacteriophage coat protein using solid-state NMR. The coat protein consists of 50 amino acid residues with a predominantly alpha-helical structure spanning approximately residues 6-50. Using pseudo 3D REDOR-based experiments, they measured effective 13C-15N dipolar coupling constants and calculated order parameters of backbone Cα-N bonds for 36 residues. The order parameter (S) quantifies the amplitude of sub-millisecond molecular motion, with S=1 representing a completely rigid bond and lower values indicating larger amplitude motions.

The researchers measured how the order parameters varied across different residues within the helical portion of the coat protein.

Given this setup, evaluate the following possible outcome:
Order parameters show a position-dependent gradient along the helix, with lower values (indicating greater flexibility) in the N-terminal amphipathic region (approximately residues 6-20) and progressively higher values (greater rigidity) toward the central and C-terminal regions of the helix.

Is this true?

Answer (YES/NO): NO